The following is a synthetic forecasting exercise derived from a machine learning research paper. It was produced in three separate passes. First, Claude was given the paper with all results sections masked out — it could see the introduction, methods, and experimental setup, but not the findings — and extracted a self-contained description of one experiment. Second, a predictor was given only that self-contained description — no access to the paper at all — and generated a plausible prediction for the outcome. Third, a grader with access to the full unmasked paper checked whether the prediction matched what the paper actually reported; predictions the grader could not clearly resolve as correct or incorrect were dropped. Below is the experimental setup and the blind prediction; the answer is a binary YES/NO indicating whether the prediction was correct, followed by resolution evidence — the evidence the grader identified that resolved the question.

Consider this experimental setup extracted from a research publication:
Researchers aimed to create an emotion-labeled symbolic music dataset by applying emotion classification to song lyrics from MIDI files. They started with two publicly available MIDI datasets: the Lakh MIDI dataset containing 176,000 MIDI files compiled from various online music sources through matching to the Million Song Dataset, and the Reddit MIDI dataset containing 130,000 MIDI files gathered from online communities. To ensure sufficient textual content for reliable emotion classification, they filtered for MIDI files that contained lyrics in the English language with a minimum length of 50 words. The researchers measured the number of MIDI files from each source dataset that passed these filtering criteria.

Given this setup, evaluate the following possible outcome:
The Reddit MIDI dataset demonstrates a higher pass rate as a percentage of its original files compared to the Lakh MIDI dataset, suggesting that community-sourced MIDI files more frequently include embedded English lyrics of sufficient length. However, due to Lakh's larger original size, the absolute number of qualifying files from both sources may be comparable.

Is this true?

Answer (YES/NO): NO